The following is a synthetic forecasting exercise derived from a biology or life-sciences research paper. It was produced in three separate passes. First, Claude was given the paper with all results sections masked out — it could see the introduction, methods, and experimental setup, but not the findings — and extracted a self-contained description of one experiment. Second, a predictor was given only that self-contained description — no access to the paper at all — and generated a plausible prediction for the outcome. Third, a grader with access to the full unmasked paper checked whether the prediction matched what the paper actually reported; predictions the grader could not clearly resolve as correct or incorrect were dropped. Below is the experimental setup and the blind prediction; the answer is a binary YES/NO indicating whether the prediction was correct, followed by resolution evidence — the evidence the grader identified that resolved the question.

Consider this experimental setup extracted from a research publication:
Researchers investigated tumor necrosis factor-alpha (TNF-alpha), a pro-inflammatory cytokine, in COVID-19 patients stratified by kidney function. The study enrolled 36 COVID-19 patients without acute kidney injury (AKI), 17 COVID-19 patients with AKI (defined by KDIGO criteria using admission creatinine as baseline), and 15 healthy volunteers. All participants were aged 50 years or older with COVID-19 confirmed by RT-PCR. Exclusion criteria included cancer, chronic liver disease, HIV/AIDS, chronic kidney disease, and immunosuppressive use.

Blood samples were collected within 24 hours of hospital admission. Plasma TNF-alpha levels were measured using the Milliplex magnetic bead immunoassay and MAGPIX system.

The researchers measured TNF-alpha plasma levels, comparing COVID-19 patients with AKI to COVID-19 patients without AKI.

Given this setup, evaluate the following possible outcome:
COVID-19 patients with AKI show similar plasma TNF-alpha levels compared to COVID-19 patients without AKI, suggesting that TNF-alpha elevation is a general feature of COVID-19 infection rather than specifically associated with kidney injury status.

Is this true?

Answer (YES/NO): NO